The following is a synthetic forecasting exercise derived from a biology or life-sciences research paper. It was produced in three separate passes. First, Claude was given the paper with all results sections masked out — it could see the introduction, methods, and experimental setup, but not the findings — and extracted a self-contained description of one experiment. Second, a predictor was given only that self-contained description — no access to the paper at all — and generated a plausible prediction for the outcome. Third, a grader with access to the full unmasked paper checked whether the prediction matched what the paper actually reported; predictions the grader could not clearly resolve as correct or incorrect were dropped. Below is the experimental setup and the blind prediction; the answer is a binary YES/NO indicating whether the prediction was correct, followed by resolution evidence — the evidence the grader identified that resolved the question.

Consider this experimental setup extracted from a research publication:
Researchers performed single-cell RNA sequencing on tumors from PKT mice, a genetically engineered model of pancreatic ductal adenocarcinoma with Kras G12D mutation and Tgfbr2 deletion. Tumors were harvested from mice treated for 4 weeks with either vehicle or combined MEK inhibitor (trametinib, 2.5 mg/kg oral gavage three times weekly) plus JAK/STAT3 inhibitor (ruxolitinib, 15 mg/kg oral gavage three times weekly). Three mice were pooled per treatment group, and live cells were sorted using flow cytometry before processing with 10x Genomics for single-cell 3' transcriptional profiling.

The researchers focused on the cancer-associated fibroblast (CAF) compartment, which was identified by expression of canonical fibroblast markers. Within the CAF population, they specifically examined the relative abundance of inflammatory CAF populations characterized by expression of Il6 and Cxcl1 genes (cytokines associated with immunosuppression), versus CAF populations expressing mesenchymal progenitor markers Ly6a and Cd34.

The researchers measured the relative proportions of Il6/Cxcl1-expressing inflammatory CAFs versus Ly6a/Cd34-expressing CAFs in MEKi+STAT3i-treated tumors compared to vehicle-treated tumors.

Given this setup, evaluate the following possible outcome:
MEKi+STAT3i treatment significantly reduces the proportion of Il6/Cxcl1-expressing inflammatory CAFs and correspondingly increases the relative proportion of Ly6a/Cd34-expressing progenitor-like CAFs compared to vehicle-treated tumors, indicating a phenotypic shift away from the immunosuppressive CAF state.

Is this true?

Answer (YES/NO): YES